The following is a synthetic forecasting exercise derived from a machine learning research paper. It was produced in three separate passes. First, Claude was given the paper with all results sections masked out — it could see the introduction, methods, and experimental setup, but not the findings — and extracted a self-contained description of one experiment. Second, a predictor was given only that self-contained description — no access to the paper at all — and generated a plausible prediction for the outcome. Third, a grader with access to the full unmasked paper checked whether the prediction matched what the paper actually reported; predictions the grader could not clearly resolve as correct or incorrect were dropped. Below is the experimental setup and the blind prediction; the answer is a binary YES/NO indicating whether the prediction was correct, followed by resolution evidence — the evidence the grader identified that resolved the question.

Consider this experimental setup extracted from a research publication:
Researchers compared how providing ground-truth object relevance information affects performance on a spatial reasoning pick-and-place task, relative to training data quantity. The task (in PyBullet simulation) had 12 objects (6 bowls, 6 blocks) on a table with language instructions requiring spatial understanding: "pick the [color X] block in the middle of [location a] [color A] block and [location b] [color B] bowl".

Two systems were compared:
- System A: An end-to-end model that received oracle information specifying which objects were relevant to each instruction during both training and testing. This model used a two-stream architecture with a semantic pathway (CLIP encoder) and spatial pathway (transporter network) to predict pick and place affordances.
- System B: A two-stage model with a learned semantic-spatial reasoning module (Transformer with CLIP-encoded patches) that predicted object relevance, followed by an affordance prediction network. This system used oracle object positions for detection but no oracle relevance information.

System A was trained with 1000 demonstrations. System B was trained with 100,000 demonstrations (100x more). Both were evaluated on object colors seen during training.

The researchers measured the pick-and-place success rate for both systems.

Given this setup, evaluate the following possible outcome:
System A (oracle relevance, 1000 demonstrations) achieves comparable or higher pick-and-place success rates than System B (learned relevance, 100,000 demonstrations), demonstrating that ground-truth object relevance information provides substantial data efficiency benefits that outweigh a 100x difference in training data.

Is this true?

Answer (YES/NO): YES